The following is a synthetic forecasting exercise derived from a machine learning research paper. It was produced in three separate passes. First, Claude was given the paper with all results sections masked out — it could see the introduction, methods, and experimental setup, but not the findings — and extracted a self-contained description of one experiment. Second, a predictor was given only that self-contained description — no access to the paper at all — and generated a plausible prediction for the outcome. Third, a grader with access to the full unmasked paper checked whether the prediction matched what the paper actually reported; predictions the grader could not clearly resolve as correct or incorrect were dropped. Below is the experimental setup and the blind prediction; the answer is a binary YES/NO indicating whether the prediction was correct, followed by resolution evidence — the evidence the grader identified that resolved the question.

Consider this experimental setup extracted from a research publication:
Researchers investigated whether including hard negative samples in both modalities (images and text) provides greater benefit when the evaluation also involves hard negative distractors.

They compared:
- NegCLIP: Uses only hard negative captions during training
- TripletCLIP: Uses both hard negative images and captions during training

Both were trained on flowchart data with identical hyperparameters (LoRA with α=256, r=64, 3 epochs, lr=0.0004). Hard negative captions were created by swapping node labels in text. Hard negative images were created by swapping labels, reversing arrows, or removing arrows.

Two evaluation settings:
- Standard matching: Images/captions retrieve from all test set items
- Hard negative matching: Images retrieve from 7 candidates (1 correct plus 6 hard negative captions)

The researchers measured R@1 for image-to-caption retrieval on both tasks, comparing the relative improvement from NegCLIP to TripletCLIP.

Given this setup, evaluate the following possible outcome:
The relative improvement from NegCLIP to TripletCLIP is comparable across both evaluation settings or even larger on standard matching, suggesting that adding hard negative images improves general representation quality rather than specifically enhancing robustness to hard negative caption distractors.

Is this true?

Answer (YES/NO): YES